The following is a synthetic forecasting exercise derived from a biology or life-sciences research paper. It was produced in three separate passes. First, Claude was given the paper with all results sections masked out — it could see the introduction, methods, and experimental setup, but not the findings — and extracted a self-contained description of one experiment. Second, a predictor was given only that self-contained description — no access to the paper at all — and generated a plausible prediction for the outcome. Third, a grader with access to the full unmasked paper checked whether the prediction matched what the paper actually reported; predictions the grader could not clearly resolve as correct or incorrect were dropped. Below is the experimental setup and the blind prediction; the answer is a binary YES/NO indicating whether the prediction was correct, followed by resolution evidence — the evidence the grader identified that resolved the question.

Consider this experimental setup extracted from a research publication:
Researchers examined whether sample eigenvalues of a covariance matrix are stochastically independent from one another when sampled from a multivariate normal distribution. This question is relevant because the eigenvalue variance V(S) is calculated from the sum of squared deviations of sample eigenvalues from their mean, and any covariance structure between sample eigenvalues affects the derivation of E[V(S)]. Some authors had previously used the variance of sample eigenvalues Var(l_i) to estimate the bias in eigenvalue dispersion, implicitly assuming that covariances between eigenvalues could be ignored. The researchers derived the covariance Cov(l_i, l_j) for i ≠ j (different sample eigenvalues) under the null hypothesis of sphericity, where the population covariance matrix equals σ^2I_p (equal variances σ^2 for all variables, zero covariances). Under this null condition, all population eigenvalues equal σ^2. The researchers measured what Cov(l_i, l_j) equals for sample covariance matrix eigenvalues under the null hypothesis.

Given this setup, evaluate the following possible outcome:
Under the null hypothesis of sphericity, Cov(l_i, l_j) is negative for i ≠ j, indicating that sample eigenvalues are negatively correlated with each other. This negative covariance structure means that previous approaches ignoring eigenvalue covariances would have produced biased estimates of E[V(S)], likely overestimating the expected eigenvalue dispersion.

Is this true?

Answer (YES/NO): YES